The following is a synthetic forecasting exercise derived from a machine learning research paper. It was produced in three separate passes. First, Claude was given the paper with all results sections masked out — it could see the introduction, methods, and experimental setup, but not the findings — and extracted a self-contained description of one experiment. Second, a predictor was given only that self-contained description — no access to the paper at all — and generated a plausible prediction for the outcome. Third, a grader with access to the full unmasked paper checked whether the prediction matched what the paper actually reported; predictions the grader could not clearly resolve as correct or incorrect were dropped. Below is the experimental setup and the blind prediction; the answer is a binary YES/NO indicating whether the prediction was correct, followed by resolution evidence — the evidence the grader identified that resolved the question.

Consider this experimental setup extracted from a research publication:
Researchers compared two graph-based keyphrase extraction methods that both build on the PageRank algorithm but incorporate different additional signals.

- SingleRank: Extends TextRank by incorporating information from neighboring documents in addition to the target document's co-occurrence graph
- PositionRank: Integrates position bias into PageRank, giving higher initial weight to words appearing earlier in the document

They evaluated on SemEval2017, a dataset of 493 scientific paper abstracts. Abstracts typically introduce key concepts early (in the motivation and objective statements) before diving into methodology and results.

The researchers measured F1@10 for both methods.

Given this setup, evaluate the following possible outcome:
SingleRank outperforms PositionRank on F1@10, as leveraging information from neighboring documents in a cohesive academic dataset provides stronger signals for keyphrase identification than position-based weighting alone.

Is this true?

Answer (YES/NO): YES